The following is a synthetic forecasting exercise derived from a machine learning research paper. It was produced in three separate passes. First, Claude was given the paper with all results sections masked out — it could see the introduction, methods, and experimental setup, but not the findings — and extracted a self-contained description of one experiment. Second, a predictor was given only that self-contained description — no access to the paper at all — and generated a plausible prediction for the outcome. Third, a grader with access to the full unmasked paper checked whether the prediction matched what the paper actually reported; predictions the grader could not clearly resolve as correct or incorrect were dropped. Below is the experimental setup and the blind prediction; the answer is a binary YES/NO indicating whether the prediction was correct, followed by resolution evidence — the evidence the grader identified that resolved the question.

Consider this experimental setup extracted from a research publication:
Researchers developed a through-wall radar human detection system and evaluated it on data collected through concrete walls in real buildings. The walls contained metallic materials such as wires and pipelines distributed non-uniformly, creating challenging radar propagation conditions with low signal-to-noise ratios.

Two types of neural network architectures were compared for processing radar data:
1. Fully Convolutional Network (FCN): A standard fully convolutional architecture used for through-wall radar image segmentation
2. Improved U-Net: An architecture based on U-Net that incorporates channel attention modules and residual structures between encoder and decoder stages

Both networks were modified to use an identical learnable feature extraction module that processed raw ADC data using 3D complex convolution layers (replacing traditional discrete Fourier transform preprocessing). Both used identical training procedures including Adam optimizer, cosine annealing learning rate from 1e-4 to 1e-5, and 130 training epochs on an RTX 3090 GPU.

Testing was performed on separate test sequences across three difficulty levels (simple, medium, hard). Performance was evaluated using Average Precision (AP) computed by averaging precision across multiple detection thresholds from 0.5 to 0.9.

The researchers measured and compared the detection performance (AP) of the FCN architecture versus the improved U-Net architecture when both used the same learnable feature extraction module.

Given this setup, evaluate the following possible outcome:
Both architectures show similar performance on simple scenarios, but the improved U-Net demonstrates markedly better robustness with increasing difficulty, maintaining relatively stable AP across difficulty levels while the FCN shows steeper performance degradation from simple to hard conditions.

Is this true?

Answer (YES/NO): NO